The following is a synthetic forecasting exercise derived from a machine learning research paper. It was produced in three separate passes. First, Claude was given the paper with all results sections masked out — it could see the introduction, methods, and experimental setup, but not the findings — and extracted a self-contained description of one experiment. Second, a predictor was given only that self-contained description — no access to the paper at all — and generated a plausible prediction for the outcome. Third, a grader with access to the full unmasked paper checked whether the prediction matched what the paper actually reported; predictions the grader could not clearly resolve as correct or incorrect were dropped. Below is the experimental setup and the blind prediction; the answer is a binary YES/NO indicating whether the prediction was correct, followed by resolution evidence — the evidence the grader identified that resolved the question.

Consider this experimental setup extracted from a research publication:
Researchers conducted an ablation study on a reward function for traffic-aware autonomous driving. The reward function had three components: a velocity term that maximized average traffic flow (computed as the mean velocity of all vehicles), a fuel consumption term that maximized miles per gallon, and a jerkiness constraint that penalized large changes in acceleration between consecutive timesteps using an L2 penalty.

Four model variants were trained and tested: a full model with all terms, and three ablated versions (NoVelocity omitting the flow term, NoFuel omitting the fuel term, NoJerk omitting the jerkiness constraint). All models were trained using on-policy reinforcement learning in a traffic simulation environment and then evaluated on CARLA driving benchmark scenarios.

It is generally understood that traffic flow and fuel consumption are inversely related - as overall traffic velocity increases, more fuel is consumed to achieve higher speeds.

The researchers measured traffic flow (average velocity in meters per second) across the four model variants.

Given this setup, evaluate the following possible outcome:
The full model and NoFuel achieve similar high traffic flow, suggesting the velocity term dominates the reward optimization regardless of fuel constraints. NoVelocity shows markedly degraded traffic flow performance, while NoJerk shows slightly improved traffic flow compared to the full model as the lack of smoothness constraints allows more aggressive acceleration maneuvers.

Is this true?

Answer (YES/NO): NO